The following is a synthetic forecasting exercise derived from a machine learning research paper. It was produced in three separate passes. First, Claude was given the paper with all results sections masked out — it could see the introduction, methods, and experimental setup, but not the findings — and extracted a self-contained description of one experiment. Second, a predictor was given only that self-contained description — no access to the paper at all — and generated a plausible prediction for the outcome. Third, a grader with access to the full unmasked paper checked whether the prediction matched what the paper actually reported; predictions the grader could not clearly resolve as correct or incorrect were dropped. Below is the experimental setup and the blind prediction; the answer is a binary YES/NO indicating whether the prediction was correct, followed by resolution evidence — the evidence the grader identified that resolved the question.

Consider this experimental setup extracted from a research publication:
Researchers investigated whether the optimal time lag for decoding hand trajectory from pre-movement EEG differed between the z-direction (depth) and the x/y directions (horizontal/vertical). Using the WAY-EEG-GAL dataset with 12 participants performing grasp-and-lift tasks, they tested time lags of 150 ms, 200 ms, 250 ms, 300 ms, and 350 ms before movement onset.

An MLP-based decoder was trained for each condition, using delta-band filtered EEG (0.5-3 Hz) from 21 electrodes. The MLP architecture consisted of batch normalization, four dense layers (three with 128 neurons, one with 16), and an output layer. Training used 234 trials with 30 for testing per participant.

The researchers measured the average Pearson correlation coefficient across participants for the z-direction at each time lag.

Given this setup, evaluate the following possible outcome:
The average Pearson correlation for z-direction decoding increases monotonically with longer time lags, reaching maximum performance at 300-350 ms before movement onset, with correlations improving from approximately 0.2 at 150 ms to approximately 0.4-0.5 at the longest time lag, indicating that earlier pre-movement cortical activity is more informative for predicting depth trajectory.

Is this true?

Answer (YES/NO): NO